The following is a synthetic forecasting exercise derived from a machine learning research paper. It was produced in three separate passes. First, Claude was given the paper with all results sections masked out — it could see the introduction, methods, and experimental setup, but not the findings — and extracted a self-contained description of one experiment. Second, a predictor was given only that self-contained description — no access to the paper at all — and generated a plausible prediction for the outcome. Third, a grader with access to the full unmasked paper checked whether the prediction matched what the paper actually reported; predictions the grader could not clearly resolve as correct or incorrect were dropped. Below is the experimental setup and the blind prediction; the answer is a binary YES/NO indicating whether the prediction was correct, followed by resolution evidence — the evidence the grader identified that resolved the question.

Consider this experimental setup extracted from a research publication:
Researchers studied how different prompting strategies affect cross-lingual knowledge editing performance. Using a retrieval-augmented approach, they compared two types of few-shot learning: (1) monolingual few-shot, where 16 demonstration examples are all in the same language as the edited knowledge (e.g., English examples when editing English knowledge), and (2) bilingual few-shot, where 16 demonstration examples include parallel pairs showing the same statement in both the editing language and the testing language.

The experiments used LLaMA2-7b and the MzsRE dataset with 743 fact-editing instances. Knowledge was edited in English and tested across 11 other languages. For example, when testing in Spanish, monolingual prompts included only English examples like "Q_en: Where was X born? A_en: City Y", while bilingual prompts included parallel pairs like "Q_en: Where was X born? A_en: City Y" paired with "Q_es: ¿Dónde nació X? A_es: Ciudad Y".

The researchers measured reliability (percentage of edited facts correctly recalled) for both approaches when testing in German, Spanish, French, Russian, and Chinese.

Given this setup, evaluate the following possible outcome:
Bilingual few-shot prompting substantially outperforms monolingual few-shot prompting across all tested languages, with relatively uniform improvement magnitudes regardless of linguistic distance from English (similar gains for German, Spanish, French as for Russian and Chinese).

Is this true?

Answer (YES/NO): NO